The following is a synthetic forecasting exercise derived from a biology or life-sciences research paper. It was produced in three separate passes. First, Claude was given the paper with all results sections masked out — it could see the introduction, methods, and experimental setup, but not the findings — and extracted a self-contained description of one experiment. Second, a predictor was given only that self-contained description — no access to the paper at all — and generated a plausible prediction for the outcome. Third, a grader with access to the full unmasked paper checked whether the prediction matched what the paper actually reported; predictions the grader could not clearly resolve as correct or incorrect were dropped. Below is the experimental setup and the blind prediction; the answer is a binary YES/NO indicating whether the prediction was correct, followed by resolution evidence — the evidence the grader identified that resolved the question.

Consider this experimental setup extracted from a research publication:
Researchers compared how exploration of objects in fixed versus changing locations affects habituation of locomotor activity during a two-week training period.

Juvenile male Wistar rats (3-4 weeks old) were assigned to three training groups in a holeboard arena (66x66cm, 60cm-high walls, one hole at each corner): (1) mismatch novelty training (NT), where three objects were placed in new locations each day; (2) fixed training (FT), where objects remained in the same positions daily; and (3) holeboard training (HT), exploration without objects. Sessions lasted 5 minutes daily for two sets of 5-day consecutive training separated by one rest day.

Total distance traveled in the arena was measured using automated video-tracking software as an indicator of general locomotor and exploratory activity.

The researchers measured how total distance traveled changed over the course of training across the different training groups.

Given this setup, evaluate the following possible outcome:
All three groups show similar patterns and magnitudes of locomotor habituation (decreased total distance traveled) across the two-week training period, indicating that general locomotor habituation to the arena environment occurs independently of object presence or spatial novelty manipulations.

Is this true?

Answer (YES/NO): NO